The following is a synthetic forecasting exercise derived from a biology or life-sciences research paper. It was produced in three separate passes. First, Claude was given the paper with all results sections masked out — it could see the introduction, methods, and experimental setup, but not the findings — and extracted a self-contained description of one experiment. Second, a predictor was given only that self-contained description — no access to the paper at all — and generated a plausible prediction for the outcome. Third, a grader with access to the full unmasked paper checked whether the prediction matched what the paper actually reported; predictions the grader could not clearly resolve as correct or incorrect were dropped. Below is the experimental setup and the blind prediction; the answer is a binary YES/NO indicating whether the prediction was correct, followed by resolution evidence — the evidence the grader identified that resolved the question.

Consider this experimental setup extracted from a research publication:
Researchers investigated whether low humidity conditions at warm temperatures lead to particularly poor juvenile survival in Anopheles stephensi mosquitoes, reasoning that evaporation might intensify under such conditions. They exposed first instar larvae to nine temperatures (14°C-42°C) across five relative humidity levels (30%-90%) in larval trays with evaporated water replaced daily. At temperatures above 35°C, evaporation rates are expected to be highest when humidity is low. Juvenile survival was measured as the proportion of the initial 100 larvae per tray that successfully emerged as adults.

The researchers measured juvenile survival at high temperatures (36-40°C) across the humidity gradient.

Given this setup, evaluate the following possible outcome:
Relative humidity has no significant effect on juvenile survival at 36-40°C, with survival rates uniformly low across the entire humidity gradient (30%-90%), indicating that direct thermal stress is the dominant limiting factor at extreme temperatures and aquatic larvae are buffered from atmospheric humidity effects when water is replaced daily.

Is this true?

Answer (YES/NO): NO